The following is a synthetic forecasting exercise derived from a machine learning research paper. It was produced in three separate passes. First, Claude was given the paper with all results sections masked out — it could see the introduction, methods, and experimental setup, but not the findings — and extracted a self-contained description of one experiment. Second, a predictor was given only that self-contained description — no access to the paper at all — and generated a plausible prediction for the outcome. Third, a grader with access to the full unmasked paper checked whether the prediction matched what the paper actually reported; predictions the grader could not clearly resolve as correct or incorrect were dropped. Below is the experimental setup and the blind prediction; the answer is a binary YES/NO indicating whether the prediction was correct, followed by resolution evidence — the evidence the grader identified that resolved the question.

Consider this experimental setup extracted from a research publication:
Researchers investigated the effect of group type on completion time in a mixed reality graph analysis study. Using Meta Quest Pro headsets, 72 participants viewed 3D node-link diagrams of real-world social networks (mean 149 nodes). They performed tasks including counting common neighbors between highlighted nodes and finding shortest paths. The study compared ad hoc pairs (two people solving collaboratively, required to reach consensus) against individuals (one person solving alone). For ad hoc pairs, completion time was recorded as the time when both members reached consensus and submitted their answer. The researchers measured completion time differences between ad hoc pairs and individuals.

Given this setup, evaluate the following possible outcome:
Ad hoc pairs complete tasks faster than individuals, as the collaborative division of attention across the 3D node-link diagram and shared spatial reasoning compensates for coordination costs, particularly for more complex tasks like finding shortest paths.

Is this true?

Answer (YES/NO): NO